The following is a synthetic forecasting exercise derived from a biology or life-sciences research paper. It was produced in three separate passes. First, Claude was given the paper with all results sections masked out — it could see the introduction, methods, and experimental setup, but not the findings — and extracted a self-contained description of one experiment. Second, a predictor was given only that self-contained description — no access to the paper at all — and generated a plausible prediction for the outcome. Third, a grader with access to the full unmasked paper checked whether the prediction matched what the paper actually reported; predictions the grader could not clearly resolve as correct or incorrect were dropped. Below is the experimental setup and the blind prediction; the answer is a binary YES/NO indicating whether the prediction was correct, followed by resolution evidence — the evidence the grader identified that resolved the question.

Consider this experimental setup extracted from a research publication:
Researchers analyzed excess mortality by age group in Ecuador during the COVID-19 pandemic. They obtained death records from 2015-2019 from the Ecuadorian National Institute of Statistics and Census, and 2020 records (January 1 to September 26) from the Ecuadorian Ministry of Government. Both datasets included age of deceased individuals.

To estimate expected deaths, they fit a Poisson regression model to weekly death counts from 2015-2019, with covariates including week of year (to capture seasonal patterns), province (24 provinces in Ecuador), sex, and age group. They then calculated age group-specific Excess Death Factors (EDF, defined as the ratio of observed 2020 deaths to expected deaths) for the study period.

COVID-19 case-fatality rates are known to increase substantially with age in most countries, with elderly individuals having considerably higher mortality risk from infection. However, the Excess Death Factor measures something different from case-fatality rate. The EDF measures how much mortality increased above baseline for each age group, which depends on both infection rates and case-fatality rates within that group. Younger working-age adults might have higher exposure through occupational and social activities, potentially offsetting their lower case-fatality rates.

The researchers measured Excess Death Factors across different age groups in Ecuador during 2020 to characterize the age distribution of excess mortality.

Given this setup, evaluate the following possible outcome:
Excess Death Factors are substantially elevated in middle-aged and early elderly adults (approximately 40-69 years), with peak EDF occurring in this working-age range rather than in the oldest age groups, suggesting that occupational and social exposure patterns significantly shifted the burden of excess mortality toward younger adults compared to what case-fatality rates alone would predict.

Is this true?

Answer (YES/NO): NO